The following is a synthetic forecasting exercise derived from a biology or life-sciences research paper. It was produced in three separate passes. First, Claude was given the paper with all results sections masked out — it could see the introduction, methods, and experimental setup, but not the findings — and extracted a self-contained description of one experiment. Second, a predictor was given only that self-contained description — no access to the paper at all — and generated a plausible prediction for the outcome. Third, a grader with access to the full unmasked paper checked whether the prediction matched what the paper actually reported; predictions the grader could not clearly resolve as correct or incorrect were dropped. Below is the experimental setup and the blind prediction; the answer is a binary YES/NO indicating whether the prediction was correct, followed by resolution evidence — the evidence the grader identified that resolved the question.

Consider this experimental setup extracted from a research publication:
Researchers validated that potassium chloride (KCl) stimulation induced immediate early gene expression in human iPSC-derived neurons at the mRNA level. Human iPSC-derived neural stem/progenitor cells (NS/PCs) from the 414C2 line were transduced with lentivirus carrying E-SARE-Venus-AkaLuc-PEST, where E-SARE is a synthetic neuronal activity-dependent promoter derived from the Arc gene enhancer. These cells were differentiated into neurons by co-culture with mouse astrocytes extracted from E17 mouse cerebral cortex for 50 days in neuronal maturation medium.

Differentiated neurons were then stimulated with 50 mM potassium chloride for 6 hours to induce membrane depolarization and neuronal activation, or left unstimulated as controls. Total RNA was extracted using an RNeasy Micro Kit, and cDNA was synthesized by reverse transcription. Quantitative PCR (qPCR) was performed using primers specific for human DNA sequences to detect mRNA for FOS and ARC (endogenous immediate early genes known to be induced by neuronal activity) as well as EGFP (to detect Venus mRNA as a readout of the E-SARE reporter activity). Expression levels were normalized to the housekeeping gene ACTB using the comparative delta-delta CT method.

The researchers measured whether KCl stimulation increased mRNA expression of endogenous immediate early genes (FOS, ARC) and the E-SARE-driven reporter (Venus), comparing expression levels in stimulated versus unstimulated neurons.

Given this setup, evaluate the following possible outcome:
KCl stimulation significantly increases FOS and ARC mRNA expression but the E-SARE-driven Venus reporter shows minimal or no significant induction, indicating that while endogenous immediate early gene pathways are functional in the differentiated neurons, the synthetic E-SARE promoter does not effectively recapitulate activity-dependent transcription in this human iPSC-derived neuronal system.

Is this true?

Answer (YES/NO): NO